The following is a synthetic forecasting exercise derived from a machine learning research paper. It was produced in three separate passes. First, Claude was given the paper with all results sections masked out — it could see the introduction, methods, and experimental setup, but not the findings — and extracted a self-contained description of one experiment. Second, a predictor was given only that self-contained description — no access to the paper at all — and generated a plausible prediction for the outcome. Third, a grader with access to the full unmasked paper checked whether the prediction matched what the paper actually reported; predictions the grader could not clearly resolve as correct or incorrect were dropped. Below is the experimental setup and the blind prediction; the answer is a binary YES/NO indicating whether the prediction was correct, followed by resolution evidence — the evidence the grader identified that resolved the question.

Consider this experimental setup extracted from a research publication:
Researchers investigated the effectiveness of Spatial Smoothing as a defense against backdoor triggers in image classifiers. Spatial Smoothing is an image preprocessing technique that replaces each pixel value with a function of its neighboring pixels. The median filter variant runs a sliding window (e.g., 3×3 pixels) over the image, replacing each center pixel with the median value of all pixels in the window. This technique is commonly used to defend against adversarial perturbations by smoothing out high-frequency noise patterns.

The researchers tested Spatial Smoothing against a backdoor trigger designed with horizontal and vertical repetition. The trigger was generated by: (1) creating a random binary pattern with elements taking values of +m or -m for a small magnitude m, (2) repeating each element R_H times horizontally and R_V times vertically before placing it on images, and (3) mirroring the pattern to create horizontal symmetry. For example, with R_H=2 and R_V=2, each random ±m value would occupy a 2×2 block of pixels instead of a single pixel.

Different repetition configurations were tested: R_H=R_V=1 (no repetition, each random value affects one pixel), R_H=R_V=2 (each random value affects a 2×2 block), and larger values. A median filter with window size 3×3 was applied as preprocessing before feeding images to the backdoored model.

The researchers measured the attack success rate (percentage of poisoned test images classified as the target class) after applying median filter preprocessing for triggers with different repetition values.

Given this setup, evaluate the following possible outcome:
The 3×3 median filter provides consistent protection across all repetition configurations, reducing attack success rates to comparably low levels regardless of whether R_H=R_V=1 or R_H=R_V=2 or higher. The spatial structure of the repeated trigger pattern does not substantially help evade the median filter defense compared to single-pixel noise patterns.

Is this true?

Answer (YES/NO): NO